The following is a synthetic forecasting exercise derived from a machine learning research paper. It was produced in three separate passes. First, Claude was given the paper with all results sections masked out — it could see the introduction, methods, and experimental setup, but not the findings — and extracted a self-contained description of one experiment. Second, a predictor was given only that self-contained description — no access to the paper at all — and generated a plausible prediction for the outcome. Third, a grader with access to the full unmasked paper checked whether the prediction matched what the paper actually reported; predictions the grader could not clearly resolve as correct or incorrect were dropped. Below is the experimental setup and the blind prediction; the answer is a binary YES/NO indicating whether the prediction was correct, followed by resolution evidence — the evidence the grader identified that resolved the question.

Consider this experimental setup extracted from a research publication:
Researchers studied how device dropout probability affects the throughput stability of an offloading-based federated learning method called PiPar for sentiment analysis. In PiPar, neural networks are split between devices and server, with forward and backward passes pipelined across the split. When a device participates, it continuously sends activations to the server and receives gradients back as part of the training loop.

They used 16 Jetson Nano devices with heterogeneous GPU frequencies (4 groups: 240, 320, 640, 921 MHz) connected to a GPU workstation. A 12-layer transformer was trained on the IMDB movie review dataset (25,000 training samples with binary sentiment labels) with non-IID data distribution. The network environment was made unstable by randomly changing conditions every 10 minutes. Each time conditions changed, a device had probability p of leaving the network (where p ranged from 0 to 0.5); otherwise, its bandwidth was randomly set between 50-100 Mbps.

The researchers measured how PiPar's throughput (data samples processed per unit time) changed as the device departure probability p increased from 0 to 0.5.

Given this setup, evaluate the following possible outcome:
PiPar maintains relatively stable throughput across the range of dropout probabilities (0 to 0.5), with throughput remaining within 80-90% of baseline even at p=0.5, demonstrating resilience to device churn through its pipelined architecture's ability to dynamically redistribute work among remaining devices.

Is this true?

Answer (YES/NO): NO